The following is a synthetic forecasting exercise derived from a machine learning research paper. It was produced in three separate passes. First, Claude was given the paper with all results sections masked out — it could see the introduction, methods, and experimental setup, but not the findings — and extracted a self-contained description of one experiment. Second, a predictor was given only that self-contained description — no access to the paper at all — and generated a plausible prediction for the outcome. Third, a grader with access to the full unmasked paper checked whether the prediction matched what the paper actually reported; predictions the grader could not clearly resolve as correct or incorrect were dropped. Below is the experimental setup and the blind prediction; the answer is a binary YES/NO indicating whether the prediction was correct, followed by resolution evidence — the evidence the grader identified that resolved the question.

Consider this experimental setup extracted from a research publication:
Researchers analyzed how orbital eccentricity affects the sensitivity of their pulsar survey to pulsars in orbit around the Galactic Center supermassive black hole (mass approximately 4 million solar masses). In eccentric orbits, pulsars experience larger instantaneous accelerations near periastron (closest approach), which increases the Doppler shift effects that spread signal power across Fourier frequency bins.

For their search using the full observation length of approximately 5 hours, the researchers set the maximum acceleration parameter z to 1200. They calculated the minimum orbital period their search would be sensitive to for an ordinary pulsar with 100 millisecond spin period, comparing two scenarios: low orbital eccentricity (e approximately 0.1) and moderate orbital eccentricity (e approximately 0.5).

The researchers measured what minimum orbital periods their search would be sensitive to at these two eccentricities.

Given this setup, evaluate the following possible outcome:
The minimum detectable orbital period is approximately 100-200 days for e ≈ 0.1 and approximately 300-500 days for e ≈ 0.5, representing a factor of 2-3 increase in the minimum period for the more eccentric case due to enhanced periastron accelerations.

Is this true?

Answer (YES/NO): NO